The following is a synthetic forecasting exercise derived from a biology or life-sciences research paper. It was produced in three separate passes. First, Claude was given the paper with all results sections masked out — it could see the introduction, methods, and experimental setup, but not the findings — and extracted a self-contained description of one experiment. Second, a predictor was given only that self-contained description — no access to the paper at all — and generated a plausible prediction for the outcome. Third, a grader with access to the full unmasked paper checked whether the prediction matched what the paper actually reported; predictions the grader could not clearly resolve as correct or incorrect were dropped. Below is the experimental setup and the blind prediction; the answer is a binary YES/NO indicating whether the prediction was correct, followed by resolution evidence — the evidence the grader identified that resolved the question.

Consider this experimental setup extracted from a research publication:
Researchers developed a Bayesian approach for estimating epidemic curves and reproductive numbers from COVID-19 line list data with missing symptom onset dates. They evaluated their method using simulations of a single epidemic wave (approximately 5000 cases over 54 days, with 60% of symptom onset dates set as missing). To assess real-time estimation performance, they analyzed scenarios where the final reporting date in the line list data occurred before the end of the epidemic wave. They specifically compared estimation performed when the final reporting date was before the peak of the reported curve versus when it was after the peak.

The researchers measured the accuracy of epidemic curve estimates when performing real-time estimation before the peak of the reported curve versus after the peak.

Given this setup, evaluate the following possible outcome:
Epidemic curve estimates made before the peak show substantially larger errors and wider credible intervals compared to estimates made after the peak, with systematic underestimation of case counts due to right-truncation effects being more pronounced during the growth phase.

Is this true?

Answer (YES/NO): NO